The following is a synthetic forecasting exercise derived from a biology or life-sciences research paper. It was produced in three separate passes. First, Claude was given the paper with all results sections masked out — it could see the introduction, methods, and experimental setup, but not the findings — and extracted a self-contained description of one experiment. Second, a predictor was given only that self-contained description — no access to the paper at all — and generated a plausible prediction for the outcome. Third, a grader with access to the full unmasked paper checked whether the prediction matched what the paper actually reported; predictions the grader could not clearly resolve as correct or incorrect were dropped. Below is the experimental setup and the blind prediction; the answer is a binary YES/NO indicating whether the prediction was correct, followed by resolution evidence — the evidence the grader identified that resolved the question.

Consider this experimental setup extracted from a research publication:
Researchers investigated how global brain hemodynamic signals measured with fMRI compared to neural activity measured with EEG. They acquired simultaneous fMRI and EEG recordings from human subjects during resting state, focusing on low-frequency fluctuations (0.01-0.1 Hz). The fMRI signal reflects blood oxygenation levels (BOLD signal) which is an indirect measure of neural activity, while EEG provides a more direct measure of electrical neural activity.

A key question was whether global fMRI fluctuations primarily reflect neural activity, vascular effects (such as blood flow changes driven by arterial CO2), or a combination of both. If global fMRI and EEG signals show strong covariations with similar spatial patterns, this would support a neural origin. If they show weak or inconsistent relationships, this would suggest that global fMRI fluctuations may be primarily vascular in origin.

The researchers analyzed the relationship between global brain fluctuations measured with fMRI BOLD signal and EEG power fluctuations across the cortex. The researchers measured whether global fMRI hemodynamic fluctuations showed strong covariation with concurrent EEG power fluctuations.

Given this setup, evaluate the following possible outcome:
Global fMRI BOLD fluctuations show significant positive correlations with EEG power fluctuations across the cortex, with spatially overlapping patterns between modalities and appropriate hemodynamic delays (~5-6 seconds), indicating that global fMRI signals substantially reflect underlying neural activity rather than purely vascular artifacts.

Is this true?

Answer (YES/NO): NO